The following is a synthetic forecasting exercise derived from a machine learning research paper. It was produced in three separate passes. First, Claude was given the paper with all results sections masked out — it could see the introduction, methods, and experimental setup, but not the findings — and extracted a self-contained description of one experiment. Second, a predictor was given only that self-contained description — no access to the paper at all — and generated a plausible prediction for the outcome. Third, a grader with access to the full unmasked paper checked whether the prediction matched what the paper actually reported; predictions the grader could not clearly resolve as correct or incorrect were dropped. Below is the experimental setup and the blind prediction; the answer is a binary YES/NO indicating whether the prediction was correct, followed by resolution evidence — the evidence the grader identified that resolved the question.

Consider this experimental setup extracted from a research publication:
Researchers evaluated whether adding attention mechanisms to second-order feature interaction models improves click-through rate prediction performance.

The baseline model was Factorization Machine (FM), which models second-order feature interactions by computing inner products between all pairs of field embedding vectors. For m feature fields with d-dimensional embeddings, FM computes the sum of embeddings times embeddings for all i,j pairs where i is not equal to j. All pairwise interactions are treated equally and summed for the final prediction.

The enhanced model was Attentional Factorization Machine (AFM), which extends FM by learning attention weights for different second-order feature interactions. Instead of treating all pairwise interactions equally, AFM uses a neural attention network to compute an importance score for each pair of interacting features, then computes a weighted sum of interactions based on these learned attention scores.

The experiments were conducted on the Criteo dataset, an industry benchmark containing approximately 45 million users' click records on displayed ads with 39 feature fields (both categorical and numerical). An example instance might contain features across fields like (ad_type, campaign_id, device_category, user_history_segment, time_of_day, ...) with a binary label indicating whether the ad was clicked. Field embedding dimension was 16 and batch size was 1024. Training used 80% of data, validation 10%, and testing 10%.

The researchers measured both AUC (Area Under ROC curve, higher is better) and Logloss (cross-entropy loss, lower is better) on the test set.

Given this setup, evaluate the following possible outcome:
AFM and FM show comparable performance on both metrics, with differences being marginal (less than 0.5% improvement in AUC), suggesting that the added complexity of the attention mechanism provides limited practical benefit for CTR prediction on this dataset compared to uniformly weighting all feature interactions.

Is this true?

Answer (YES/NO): NO